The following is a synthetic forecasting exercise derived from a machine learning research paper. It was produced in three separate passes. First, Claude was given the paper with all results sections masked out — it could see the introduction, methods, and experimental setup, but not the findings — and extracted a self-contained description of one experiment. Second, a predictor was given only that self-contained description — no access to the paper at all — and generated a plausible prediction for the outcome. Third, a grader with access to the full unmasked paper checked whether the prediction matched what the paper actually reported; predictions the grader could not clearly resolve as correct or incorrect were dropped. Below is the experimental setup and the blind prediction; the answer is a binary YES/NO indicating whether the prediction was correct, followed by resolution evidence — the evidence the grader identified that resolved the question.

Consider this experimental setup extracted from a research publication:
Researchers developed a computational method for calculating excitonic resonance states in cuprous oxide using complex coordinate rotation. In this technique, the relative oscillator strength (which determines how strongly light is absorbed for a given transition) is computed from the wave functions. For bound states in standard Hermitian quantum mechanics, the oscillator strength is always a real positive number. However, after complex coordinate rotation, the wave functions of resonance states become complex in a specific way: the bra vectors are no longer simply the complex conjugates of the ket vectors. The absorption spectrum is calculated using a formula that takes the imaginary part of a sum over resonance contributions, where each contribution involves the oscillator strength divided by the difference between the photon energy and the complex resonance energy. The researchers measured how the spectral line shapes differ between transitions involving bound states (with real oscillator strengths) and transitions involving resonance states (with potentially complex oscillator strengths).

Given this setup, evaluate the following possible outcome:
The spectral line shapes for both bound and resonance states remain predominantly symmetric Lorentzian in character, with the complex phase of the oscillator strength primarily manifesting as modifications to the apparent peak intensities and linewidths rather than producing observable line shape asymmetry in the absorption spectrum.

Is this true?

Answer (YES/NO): NO